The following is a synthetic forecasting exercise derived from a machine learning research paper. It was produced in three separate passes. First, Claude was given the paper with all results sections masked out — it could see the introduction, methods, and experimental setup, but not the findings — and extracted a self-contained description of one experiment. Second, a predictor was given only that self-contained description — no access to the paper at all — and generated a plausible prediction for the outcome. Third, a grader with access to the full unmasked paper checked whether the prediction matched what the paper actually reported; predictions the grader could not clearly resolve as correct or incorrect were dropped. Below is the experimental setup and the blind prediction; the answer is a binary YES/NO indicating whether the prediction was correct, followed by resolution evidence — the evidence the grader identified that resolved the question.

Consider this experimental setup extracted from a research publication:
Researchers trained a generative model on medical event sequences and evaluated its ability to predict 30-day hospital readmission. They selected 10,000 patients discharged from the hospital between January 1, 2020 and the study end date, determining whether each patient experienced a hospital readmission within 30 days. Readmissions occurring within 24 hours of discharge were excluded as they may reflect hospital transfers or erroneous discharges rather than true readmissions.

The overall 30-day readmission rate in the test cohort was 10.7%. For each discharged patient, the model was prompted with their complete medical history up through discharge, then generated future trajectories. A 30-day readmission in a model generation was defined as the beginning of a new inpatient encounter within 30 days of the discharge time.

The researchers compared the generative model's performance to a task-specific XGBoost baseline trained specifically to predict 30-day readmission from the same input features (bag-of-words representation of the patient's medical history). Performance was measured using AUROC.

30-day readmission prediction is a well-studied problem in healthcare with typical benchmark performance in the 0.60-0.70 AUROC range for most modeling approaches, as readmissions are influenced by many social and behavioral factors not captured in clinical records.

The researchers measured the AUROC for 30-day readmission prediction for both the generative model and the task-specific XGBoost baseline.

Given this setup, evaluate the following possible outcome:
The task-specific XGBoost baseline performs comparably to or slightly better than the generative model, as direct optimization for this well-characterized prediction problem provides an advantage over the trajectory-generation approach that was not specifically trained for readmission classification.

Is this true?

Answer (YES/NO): NO